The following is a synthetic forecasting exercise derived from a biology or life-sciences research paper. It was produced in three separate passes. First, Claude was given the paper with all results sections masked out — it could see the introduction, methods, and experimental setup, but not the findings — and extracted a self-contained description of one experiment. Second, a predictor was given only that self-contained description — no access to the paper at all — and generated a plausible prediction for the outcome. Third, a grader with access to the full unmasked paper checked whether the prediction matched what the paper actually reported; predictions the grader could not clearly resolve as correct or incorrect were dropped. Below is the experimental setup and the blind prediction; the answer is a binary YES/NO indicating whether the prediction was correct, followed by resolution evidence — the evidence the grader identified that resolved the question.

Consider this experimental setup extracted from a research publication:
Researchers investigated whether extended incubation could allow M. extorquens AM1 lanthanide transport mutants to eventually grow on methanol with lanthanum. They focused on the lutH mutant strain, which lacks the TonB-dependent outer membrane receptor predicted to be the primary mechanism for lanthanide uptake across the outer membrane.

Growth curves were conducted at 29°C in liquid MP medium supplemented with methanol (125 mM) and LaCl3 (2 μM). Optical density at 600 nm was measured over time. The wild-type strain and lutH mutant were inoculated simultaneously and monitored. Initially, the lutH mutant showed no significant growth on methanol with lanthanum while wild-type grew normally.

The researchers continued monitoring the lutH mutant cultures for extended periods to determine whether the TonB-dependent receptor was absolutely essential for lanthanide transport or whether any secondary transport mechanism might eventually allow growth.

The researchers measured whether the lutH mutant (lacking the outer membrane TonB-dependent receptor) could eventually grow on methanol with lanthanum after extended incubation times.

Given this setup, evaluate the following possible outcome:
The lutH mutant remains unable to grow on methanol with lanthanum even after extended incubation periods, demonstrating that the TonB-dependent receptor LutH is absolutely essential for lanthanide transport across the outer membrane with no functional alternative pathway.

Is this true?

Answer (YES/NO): NO